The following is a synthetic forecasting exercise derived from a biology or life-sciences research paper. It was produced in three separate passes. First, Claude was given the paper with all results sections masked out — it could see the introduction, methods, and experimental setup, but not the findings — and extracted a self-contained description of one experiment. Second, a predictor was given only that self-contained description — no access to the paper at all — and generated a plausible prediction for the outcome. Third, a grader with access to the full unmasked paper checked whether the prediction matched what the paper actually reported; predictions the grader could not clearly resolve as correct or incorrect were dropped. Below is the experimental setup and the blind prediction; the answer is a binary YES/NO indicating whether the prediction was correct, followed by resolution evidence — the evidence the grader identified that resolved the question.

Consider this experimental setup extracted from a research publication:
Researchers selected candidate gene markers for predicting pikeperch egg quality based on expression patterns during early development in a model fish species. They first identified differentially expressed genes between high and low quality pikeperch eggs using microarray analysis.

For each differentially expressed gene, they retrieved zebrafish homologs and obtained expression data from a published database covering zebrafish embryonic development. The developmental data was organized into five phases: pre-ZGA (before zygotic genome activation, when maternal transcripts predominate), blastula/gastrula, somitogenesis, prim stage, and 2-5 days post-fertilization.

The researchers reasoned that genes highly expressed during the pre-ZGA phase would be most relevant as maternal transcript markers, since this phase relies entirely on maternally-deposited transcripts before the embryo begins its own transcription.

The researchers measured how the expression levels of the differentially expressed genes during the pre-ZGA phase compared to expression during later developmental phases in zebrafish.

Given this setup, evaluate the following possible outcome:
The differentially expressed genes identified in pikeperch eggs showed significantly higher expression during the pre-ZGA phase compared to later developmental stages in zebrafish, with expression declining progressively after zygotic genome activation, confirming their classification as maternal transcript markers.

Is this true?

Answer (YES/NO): NO